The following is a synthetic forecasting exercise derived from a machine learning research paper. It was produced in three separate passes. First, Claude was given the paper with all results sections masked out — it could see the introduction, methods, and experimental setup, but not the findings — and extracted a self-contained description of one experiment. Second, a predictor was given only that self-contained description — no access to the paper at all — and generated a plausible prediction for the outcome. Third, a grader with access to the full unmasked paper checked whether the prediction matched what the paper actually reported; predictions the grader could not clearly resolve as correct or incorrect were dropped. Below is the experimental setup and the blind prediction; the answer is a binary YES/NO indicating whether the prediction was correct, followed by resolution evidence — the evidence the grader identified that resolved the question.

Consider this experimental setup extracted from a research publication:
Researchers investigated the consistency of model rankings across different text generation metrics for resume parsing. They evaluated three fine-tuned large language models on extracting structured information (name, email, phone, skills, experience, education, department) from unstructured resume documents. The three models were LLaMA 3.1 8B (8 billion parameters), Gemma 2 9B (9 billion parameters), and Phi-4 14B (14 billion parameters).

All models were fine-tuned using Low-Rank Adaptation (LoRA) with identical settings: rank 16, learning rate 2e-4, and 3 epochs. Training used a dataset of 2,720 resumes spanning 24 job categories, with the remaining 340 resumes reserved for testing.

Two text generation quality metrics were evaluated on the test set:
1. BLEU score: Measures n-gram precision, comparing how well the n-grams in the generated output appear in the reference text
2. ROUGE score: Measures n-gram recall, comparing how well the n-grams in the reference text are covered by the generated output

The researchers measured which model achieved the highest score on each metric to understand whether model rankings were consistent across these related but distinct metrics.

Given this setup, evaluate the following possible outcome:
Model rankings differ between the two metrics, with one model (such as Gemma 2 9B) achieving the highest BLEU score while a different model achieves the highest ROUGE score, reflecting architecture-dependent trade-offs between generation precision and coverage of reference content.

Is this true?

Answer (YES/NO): NO